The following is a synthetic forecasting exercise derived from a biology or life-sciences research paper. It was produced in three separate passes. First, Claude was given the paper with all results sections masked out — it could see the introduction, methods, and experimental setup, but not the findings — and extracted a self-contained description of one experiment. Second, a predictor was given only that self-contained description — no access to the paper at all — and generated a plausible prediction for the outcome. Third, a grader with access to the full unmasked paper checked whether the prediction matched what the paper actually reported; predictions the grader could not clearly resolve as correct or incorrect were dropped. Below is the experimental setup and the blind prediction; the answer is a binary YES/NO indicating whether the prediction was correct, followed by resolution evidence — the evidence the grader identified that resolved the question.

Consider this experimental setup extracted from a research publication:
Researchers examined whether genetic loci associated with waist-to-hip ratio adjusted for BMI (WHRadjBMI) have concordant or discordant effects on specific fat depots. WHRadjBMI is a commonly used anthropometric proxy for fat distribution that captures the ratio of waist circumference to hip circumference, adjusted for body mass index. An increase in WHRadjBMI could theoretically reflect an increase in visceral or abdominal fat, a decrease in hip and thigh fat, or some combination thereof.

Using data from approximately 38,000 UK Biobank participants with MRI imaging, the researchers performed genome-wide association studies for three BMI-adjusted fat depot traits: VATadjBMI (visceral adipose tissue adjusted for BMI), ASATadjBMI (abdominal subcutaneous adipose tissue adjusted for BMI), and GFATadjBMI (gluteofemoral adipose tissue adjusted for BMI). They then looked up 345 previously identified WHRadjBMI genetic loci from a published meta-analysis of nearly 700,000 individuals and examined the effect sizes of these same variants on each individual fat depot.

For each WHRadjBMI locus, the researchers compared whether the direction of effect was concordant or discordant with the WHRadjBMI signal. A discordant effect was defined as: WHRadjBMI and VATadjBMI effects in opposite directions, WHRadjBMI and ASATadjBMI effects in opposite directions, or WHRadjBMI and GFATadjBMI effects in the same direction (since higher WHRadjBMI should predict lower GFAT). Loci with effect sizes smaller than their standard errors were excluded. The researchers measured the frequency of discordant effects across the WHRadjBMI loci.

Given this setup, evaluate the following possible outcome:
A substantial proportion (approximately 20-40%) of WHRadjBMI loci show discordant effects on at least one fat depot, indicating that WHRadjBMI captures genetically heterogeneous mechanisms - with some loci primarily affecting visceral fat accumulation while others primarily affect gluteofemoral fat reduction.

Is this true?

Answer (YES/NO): NO